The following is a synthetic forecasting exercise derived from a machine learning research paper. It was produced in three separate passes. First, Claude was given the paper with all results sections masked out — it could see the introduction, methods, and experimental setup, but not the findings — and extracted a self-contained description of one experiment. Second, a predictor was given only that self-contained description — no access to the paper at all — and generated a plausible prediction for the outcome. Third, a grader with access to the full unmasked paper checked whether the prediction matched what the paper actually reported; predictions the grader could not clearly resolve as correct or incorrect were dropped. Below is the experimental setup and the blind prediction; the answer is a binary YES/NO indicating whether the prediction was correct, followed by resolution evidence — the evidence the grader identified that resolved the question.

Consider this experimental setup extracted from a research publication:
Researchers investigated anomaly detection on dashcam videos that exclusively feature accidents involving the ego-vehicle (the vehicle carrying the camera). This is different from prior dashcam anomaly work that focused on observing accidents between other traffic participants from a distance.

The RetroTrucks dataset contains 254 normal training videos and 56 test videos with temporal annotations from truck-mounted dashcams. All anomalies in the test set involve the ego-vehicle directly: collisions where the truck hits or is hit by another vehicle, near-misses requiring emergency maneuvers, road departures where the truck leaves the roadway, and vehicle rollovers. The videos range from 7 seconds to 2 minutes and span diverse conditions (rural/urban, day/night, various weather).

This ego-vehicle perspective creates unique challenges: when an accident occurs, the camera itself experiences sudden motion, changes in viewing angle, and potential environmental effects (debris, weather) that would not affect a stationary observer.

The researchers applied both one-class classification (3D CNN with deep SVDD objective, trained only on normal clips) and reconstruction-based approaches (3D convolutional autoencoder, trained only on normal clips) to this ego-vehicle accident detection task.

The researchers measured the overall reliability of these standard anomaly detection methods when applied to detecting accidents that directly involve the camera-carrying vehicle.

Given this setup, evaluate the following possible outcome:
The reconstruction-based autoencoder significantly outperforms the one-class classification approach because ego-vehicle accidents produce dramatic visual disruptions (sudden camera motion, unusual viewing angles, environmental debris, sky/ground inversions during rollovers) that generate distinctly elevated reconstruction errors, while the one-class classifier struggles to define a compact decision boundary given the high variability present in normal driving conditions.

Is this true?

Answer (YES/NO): NO